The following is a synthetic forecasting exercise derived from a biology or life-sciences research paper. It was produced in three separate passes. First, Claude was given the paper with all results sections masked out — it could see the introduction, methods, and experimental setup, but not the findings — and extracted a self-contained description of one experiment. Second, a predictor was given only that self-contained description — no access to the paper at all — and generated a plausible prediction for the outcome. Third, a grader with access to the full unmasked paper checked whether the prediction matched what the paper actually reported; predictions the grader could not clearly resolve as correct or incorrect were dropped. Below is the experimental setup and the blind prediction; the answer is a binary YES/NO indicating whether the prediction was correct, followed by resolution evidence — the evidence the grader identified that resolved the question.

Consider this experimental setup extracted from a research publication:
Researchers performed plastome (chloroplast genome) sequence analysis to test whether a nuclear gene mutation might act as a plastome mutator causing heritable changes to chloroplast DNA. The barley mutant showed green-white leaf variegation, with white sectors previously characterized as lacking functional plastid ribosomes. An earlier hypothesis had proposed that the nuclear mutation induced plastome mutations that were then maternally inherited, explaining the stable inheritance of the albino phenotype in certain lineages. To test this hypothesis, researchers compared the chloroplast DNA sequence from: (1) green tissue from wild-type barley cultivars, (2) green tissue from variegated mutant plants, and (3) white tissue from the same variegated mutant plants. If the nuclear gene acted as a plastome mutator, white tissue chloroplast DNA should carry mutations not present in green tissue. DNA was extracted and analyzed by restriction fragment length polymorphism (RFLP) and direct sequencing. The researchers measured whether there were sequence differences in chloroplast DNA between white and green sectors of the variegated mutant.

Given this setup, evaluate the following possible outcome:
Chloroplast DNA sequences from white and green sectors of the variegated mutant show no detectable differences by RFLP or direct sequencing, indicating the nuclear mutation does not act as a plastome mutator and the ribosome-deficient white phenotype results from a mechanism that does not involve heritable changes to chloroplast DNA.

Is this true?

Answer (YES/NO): YES